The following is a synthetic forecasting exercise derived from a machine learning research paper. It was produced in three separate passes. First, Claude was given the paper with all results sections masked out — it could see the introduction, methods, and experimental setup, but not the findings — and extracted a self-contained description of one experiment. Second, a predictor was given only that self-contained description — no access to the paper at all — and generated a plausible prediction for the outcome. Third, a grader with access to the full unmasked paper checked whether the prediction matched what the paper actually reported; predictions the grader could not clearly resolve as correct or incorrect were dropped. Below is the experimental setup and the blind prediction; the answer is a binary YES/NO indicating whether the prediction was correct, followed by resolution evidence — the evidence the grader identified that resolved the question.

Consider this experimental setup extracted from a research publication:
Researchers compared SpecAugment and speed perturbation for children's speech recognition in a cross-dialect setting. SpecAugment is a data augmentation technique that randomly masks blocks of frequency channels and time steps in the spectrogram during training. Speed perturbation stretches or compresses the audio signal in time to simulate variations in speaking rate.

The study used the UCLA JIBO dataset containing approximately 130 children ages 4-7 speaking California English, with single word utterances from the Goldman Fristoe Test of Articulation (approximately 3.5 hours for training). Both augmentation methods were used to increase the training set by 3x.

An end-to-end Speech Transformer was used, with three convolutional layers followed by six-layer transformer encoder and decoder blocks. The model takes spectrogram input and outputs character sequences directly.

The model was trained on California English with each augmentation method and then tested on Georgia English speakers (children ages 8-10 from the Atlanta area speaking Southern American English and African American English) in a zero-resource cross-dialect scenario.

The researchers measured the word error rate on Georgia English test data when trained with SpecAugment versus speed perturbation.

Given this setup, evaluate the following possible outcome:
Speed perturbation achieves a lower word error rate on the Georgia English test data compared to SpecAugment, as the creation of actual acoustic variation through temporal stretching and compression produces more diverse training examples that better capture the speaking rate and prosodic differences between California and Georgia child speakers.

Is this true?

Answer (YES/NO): NO